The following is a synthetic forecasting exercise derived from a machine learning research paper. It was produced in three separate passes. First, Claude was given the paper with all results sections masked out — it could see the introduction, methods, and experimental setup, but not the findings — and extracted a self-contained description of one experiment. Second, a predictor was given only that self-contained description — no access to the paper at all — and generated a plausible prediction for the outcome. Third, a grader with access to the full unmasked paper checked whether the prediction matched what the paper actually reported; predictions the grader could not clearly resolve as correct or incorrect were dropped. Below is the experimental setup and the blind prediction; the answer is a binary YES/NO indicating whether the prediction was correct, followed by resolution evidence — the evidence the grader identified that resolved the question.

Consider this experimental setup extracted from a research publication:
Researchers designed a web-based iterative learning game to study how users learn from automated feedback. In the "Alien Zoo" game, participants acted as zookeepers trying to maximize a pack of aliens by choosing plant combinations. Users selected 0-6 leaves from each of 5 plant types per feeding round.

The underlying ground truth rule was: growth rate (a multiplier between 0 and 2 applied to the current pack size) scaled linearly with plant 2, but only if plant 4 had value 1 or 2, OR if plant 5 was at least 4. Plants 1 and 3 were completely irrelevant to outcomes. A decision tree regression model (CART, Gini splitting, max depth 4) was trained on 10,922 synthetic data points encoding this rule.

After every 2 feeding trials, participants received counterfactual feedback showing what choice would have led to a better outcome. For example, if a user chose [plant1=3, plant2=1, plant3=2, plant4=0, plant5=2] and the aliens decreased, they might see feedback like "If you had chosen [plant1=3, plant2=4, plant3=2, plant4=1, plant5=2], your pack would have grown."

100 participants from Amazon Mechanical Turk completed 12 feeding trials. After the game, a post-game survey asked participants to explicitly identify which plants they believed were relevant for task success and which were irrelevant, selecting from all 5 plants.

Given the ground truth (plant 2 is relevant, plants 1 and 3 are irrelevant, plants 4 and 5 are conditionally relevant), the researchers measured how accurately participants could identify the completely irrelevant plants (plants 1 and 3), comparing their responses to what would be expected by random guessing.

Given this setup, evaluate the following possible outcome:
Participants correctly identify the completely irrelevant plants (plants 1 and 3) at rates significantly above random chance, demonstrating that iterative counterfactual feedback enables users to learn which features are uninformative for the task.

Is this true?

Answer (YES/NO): YES